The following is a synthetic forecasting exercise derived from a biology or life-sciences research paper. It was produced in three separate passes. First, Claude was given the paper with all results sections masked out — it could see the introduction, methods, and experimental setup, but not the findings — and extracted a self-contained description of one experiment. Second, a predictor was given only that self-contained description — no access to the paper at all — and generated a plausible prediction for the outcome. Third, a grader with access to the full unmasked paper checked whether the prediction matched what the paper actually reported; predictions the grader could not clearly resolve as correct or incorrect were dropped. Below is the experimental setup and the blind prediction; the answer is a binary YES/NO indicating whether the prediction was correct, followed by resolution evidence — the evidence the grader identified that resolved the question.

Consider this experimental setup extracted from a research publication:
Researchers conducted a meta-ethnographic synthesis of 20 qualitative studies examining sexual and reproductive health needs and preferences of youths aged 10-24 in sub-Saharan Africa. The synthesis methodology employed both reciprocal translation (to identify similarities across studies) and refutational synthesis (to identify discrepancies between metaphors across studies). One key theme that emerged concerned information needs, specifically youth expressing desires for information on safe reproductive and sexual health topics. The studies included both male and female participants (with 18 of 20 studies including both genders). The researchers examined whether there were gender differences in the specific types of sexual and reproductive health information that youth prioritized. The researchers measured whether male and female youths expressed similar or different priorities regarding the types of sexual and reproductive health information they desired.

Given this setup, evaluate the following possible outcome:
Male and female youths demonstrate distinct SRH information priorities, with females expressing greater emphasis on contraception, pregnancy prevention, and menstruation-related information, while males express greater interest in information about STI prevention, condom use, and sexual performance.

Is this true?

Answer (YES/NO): NO